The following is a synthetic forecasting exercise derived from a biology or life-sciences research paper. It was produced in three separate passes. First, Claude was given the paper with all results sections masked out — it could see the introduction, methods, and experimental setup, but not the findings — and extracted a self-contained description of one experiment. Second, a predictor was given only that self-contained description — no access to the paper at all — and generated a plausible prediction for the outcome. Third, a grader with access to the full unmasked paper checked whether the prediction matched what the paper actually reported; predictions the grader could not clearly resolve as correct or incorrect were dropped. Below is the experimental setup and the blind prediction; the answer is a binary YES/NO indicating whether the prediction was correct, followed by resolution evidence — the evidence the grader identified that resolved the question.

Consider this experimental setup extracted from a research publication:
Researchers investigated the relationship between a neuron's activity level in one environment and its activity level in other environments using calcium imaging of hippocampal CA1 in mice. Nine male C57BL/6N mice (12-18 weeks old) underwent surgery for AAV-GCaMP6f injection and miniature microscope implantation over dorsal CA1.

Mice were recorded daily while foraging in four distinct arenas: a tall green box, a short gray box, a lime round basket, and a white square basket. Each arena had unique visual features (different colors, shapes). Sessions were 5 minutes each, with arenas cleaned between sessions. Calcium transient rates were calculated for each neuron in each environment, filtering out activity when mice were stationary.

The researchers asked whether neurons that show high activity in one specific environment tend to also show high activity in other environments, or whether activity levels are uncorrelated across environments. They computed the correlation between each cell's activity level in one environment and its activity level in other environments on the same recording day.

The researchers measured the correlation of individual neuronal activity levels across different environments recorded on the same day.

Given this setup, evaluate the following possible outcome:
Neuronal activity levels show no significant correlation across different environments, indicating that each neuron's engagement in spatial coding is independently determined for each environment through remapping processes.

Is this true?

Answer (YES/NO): NO